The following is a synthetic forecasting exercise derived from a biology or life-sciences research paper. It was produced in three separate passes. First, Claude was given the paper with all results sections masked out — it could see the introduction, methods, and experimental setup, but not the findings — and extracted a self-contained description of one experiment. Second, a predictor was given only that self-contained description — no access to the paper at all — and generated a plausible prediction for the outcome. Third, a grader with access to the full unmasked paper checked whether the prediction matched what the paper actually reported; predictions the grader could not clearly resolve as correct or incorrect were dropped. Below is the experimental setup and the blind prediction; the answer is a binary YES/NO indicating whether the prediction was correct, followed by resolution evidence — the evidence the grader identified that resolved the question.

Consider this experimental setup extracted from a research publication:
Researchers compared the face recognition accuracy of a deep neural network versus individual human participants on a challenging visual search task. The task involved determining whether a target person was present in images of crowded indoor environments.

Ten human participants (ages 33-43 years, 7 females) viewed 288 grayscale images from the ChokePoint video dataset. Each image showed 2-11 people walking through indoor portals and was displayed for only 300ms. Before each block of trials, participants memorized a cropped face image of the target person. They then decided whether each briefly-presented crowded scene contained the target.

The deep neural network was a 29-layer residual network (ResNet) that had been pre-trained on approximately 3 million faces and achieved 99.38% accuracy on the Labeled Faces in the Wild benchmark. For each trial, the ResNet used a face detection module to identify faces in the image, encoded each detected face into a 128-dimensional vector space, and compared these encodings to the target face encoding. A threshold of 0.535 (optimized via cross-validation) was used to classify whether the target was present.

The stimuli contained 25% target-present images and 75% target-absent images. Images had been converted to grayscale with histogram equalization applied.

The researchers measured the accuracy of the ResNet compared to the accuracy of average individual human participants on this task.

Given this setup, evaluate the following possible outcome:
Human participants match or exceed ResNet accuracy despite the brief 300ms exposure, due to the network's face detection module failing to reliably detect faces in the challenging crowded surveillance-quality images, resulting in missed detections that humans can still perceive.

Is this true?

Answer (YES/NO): NO